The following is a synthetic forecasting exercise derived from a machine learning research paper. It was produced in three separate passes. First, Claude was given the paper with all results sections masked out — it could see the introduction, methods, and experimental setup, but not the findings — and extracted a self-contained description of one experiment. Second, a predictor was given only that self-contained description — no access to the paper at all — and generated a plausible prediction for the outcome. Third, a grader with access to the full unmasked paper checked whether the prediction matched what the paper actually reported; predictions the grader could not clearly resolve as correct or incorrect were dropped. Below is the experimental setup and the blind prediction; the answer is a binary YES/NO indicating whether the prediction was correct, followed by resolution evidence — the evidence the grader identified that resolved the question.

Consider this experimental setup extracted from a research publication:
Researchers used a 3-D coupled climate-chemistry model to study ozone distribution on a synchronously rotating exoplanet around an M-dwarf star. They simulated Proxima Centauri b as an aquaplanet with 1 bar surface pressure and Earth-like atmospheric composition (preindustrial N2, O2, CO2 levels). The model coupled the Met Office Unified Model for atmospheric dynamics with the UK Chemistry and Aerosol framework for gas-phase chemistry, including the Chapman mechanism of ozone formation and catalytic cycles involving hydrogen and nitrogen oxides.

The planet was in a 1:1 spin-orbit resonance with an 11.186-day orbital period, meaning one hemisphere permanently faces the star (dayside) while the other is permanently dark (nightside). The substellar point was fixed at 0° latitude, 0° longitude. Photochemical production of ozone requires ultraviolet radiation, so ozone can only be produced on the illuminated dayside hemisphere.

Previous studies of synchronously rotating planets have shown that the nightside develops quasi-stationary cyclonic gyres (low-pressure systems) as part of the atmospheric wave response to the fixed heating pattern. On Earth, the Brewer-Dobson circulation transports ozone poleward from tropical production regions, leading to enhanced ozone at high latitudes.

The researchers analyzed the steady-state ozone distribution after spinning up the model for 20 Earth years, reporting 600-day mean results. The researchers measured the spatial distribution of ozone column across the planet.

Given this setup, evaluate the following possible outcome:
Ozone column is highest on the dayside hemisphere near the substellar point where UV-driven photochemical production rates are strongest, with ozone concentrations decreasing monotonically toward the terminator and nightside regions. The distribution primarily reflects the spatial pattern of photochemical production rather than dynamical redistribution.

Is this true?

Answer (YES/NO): NO